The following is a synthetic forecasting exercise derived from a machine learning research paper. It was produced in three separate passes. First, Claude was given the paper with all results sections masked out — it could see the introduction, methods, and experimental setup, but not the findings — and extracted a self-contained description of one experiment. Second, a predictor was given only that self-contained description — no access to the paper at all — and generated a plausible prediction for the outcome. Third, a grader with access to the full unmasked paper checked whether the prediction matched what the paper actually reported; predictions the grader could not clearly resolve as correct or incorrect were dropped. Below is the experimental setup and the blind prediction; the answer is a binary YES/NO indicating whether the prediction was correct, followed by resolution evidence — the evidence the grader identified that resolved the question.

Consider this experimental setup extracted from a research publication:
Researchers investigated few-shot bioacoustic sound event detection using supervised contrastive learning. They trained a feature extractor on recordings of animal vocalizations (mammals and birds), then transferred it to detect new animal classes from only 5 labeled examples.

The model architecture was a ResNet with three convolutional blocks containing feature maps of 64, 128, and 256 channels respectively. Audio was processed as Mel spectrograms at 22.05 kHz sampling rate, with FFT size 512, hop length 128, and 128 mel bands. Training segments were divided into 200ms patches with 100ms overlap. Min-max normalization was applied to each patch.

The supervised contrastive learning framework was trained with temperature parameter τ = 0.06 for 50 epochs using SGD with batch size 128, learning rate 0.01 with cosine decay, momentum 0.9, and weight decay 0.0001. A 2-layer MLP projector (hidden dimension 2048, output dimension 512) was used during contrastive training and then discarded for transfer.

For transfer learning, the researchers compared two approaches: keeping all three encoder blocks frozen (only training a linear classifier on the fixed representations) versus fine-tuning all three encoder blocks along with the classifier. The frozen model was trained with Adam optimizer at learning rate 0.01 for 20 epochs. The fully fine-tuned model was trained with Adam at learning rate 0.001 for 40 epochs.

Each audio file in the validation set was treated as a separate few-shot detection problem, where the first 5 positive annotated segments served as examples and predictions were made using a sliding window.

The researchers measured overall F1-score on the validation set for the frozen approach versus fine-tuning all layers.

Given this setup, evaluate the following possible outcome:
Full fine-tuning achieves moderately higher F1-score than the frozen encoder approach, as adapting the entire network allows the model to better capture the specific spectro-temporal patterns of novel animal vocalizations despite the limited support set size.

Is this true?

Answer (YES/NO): NO